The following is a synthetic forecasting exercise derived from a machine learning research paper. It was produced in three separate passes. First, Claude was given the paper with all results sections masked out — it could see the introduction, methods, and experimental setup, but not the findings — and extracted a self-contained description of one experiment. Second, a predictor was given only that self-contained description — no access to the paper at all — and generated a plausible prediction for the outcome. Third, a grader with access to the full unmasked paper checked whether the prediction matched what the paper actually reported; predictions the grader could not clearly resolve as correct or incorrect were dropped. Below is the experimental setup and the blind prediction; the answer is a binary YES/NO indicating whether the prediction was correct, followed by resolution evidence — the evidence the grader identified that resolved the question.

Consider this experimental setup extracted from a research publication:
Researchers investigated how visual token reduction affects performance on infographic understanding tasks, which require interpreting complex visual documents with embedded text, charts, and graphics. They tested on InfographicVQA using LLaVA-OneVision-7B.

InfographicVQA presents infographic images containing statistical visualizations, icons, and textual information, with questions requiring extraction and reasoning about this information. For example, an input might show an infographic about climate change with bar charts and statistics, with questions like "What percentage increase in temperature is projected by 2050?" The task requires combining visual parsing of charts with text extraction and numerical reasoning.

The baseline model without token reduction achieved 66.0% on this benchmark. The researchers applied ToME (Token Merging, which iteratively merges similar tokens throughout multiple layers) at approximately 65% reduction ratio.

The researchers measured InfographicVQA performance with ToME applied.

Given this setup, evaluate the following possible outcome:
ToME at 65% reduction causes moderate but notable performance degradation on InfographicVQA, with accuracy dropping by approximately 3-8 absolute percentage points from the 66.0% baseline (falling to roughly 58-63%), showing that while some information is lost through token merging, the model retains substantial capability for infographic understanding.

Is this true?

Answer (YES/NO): NO